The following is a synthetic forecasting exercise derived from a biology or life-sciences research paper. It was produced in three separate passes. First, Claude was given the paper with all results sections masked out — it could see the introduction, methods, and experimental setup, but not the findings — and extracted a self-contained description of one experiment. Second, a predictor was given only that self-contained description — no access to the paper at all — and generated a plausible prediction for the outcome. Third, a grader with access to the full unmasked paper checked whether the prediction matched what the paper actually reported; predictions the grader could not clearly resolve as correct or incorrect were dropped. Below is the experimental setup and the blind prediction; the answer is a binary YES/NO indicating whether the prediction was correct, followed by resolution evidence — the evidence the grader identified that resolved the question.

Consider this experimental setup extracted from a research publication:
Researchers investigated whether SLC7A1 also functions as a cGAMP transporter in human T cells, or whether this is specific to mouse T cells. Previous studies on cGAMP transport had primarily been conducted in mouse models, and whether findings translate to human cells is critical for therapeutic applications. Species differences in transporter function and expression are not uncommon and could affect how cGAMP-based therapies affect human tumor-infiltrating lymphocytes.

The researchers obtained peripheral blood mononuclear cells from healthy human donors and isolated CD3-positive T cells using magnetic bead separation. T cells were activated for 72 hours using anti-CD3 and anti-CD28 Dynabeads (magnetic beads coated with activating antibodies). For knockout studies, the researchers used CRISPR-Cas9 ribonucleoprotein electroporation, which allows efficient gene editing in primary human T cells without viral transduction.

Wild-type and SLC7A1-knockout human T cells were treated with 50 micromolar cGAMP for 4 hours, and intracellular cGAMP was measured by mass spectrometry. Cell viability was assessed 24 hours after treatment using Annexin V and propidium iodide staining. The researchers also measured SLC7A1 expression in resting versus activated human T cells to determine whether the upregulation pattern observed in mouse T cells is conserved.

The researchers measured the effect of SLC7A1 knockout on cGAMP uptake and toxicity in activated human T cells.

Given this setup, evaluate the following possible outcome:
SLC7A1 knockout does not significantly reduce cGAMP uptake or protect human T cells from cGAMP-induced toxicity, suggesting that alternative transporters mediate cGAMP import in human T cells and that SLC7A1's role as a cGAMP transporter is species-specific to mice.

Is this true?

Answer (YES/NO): NO